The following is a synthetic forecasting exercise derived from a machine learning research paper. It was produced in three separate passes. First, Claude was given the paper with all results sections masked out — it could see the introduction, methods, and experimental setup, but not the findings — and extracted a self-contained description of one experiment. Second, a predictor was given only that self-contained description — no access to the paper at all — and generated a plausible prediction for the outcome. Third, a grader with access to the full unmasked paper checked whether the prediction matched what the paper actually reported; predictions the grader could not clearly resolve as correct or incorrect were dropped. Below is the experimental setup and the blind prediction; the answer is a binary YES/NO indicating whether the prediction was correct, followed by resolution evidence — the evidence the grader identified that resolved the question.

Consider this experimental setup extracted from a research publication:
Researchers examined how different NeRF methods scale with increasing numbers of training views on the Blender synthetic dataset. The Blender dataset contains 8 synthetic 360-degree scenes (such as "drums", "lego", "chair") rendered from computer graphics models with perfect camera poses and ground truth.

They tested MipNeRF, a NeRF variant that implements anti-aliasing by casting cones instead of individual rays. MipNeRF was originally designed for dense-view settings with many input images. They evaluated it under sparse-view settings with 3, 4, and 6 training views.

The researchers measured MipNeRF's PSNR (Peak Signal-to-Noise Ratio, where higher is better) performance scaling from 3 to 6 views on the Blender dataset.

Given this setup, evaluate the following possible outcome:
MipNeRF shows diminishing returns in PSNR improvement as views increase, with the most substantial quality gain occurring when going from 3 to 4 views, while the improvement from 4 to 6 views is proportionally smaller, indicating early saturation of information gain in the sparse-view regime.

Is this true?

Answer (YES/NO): NO